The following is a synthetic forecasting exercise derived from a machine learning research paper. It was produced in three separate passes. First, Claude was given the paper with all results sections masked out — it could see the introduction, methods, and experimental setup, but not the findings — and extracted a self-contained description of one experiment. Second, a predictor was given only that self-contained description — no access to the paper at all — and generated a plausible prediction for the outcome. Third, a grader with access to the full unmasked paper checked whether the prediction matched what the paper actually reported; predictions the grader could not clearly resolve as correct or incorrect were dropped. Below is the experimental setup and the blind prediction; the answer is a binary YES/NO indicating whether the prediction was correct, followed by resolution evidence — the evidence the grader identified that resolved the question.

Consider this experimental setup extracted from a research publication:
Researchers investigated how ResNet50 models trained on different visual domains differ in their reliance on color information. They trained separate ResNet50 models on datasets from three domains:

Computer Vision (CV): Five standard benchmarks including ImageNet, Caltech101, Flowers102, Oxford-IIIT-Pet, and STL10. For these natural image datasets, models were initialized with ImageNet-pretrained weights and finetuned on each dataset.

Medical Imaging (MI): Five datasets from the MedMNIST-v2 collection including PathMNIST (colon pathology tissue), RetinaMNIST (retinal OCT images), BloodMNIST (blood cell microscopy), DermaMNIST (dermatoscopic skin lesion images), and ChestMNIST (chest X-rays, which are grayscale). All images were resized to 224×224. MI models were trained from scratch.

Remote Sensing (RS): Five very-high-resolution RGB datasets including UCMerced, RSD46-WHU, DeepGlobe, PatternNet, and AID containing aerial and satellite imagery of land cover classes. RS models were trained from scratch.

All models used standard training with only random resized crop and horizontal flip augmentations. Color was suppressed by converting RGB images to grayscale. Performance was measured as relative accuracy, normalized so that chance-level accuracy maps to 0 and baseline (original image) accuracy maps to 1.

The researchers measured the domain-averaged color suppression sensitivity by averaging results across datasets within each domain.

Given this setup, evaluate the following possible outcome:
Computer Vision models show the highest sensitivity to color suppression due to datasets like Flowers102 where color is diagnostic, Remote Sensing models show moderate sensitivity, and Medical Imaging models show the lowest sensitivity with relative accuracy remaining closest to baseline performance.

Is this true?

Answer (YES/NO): NO